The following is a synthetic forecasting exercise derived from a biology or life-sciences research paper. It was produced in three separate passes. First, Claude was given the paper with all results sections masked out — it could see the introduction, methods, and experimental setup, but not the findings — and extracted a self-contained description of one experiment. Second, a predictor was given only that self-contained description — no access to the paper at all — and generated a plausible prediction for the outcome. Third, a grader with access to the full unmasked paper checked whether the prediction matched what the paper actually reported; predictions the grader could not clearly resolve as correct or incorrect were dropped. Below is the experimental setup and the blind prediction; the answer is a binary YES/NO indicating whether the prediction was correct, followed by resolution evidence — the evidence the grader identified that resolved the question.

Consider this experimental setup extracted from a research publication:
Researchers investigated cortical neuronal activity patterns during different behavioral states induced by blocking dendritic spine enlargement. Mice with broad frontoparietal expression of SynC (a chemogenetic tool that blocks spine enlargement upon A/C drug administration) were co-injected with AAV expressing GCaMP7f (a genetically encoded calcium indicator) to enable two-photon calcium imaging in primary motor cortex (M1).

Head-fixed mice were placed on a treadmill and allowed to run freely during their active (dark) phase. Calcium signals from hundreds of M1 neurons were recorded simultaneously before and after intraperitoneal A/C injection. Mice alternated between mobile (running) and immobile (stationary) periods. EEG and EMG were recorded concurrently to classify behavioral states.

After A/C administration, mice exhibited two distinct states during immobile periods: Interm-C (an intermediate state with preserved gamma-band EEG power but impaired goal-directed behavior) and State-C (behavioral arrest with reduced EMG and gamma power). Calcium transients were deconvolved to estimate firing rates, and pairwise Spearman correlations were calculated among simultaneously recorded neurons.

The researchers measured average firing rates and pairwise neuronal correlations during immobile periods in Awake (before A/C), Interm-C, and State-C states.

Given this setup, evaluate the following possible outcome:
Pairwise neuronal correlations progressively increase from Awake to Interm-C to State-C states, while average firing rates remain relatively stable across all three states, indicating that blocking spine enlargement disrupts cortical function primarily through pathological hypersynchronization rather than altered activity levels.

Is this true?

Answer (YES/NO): NO